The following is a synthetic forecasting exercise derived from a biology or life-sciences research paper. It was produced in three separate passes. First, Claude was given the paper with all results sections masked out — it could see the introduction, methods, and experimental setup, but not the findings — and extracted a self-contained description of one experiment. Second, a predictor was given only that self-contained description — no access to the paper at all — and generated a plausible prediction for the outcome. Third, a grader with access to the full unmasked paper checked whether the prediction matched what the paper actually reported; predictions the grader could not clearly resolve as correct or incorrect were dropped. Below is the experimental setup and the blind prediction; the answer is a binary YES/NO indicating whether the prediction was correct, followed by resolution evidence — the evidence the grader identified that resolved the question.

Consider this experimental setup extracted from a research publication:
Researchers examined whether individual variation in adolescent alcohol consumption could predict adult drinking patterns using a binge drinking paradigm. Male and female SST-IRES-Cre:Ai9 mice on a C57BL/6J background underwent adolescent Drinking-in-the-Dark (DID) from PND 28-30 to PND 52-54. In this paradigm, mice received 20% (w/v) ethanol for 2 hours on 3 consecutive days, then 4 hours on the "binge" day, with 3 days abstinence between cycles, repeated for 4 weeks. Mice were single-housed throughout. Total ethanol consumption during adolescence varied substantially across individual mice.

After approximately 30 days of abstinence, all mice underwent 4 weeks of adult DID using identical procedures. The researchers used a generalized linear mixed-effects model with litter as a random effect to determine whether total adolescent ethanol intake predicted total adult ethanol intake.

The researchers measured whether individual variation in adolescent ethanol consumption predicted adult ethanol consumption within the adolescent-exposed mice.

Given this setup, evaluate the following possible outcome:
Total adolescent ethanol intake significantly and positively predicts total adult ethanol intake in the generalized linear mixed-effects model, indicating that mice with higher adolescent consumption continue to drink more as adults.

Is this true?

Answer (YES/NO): YES